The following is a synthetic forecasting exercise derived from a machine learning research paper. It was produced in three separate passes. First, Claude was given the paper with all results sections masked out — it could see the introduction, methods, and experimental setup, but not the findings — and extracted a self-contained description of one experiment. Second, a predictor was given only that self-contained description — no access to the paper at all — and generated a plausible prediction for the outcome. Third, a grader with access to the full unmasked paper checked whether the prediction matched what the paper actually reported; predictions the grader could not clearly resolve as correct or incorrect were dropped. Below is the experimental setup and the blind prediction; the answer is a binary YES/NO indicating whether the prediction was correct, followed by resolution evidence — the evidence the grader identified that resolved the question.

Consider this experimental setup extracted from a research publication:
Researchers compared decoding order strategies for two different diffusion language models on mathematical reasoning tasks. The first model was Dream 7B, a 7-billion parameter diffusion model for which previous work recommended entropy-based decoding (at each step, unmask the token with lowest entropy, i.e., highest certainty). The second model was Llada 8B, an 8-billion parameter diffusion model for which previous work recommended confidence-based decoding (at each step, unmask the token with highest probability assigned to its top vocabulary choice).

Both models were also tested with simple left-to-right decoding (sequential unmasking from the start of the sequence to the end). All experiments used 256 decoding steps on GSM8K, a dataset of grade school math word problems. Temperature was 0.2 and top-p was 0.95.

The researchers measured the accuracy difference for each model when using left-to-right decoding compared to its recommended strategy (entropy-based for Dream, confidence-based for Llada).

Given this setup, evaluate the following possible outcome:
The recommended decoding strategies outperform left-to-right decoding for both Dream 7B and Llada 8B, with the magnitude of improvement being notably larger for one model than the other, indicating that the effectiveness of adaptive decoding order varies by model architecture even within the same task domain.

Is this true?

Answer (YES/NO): NO